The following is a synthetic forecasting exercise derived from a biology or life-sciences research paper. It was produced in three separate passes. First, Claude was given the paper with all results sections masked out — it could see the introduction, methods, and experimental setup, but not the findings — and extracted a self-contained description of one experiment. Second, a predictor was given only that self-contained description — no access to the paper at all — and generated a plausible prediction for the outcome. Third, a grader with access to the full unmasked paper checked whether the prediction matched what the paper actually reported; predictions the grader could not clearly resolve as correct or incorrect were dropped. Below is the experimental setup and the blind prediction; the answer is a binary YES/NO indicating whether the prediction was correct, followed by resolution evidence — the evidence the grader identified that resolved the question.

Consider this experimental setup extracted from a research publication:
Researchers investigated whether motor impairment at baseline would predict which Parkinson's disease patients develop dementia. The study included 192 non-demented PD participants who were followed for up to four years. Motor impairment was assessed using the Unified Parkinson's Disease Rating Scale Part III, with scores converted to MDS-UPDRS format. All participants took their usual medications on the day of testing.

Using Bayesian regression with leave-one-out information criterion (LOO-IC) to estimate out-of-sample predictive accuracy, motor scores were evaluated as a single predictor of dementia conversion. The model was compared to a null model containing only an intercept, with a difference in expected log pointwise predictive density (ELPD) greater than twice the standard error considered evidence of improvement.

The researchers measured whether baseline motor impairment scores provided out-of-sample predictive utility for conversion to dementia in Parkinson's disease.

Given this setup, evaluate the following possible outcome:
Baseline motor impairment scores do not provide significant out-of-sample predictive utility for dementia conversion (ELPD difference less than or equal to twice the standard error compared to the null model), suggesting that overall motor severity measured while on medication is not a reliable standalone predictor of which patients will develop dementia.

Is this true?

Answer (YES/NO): YES